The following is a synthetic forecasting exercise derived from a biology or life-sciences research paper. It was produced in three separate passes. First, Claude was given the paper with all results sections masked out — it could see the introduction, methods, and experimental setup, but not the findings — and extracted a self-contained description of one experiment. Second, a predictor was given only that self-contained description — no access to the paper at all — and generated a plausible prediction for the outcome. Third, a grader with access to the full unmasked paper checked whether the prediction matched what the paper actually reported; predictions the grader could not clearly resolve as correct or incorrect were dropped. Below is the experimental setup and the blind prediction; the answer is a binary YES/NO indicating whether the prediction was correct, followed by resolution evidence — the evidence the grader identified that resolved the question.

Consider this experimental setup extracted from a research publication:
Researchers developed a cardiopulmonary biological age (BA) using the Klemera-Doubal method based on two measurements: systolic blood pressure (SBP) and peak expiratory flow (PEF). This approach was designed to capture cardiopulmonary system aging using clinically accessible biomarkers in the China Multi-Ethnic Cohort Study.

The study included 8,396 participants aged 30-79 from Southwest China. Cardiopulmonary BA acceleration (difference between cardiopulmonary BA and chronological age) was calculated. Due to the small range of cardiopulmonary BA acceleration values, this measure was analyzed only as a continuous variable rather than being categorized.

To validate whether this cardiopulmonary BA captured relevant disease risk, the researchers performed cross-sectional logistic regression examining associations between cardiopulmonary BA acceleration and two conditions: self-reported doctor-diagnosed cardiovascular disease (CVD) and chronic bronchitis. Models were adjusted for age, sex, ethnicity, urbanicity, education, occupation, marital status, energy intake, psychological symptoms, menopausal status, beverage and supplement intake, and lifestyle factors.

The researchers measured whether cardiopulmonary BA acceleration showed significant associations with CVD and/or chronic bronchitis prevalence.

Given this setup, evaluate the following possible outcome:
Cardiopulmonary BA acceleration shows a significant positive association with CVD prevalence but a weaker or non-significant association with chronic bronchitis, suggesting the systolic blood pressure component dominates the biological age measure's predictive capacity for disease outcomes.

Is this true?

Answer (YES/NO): YES